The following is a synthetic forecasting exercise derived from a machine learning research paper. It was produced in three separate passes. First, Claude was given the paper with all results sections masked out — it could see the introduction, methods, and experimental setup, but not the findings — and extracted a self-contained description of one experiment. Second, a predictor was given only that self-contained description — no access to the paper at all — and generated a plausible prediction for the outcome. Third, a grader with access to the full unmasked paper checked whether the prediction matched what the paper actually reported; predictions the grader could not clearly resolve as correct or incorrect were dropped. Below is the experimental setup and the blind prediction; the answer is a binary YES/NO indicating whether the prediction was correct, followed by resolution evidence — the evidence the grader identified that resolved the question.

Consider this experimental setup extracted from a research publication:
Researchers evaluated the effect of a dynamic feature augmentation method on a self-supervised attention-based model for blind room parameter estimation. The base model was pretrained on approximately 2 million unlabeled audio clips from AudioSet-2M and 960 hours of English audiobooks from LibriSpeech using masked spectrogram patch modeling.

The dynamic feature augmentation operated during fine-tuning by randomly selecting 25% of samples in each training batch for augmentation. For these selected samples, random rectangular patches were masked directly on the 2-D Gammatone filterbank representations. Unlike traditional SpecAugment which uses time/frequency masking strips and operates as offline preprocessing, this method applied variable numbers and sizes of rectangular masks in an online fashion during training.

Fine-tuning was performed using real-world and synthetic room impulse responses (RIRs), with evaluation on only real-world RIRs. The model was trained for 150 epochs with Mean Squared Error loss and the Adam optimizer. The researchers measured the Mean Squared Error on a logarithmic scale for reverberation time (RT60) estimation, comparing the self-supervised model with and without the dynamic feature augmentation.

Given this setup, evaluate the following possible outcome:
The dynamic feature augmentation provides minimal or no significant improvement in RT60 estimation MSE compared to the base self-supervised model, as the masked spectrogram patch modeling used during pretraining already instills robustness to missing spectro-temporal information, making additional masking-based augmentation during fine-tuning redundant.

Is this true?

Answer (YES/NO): NO